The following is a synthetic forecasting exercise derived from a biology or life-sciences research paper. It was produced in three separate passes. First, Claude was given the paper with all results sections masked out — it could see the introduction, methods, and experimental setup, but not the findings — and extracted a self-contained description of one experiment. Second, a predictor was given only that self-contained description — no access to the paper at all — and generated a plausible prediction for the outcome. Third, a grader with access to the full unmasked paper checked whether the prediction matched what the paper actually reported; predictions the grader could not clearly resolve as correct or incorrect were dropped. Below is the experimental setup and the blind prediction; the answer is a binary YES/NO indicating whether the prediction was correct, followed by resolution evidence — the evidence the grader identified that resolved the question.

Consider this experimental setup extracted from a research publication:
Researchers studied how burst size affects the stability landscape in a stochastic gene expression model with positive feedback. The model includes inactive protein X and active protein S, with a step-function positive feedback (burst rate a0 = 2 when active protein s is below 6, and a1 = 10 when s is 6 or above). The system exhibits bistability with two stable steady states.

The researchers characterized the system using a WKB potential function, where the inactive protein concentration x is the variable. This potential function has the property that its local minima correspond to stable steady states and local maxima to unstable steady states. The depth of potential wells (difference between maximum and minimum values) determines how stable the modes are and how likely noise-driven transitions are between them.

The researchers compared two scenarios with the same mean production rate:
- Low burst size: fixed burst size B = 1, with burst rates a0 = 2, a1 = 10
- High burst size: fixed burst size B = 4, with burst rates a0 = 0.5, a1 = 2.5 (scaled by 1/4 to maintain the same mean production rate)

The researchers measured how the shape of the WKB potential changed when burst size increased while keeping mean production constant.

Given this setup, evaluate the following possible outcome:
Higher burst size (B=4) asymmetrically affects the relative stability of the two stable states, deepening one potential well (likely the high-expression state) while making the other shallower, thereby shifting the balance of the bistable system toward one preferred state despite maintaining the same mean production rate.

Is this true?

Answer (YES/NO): NO